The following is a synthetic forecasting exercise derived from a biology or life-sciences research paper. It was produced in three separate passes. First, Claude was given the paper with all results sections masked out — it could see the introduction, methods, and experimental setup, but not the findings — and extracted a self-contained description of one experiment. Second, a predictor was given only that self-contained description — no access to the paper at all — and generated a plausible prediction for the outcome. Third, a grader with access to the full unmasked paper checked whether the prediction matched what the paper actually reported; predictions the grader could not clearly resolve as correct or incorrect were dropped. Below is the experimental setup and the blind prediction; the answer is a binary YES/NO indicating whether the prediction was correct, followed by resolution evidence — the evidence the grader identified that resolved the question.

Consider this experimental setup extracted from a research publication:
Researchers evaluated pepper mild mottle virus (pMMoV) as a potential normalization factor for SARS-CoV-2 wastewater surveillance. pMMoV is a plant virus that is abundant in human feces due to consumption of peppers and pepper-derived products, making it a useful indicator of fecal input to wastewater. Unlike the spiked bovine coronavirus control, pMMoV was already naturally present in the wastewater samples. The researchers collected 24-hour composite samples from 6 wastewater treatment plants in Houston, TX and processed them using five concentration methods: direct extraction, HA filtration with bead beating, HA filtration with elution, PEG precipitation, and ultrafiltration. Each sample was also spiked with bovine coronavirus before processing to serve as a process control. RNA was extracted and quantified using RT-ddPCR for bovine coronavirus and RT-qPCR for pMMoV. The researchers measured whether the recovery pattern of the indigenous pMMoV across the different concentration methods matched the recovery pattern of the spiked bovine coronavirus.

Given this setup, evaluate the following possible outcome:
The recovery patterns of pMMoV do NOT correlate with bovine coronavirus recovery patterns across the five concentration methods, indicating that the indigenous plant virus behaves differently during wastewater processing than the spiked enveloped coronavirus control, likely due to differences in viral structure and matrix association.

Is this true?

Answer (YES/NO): NO